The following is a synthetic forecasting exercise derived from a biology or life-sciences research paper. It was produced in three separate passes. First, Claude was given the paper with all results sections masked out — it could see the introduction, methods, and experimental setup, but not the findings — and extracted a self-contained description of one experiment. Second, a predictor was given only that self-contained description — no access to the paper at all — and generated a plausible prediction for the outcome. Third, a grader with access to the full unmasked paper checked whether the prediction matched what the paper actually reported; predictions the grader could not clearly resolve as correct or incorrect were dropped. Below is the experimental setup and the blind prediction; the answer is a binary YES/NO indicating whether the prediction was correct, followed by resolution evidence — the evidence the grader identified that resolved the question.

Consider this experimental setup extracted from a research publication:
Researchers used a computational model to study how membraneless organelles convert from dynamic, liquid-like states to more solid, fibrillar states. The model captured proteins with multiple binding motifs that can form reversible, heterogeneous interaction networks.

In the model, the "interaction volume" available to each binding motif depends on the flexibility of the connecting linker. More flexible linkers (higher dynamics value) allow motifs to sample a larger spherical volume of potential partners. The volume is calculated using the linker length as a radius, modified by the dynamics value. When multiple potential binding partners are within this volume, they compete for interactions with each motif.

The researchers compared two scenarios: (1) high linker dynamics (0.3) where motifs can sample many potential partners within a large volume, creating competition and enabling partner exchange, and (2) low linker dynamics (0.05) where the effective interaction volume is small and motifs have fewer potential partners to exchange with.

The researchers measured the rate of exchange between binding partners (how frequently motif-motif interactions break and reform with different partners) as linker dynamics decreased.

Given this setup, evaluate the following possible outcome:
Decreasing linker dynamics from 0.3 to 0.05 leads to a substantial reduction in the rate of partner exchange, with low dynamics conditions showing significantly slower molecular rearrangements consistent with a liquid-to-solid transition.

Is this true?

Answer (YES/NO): YES